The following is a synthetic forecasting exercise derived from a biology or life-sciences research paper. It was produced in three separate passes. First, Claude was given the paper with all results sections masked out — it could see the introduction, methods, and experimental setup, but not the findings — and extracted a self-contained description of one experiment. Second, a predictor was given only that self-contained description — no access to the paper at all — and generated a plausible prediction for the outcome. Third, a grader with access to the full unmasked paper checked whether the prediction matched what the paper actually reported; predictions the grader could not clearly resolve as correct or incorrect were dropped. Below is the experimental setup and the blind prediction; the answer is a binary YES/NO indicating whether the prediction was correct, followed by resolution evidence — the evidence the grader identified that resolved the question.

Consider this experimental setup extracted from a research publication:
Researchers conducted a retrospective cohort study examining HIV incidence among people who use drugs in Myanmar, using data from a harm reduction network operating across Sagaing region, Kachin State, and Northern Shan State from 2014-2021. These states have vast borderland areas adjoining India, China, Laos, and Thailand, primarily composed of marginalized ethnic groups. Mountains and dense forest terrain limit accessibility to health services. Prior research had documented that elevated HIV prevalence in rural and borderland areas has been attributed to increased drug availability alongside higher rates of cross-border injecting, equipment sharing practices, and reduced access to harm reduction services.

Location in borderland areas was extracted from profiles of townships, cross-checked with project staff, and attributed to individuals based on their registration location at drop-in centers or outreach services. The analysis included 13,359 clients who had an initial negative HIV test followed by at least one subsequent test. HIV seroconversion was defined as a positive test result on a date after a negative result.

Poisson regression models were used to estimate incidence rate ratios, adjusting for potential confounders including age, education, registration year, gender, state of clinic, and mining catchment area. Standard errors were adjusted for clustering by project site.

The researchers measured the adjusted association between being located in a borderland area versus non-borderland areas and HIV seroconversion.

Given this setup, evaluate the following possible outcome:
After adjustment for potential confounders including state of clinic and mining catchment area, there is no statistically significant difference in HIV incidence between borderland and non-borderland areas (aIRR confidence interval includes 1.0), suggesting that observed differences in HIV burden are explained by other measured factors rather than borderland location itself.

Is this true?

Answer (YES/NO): NO